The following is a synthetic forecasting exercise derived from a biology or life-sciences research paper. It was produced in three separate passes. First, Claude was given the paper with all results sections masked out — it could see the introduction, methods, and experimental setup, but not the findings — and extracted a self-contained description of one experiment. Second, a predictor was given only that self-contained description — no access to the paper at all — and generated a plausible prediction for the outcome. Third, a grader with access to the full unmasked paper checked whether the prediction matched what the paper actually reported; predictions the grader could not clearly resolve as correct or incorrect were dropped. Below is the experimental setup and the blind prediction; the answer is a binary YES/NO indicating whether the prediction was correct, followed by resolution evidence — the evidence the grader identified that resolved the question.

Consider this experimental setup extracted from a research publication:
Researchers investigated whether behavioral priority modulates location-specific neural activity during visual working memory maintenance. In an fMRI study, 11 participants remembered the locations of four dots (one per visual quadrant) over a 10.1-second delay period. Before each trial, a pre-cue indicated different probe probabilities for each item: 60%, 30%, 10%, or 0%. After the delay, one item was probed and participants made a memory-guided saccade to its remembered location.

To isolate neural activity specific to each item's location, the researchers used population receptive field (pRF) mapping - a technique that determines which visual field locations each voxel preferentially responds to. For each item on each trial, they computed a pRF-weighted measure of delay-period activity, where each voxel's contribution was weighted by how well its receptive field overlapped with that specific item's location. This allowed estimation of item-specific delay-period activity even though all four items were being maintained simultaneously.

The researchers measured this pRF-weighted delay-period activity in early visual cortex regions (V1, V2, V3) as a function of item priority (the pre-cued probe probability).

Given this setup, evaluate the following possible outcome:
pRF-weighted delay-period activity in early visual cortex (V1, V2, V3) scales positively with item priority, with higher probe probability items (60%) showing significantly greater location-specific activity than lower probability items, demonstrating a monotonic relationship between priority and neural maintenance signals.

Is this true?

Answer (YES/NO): YES